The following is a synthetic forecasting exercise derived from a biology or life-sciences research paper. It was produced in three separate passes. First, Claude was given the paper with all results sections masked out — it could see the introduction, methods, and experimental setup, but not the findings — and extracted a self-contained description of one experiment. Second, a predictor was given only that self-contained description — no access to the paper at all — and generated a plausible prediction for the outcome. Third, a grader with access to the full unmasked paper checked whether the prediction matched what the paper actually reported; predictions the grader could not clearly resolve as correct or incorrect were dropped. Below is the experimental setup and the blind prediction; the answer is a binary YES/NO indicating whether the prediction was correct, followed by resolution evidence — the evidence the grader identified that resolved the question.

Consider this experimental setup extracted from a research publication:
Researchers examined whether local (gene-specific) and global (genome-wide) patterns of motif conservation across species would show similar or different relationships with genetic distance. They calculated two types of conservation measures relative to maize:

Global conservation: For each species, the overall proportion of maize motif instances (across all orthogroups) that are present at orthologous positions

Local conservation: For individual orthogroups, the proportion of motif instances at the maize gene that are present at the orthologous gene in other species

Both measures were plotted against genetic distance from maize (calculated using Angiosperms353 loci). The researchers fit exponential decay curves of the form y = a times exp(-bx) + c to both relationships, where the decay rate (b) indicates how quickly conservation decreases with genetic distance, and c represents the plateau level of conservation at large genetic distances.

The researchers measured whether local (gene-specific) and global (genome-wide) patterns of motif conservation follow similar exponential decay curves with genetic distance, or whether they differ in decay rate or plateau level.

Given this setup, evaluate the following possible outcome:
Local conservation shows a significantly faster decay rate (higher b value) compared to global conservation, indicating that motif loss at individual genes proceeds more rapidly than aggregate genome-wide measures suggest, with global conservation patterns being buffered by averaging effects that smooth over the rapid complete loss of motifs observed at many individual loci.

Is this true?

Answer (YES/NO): NO